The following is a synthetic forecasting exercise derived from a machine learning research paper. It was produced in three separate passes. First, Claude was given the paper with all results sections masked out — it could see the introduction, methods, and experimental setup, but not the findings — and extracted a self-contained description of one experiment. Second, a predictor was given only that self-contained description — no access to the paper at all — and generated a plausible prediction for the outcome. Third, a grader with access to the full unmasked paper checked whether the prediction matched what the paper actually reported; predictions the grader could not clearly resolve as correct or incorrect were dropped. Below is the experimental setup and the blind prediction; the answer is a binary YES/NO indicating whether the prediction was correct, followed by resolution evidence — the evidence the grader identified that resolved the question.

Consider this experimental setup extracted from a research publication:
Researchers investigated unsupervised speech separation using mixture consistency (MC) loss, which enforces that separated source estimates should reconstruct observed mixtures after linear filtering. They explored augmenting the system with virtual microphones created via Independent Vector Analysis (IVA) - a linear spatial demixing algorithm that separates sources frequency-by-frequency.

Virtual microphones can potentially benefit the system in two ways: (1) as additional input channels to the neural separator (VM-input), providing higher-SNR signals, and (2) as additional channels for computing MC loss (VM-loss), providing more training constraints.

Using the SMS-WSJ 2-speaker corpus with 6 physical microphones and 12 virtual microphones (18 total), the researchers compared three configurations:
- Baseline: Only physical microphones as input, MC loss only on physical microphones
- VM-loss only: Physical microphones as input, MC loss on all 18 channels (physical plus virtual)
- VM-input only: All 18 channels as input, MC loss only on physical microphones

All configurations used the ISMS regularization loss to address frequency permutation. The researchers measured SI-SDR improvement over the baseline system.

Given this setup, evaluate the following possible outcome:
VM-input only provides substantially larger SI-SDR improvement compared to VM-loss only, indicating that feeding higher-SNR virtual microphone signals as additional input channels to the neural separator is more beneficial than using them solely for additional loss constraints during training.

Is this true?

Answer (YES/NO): YES